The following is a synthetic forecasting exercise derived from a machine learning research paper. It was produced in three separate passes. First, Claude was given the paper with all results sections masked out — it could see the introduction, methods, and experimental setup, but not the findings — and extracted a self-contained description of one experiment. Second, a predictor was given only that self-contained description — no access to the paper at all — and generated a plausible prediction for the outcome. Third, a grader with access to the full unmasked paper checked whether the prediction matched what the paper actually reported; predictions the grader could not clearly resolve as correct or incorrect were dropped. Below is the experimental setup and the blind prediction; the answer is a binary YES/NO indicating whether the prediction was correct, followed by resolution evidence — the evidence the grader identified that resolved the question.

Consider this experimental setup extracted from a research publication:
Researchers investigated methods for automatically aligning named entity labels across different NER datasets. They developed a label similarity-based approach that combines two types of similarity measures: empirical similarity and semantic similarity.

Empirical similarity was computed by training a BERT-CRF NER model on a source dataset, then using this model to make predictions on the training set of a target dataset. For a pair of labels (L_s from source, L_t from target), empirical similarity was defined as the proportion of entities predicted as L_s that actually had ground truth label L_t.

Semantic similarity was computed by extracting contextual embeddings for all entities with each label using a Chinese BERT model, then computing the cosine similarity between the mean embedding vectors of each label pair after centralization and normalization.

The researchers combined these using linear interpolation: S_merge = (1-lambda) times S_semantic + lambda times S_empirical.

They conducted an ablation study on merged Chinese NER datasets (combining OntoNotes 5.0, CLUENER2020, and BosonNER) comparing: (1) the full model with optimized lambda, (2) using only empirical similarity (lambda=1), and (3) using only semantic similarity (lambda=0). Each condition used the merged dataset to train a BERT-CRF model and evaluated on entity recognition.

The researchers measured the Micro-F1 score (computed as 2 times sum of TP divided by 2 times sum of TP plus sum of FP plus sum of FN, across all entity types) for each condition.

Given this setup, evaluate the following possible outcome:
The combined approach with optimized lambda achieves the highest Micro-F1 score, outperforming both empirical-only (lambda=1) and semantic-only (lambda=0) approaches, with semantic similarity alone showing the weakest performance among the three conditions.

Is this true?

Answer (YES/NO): NO